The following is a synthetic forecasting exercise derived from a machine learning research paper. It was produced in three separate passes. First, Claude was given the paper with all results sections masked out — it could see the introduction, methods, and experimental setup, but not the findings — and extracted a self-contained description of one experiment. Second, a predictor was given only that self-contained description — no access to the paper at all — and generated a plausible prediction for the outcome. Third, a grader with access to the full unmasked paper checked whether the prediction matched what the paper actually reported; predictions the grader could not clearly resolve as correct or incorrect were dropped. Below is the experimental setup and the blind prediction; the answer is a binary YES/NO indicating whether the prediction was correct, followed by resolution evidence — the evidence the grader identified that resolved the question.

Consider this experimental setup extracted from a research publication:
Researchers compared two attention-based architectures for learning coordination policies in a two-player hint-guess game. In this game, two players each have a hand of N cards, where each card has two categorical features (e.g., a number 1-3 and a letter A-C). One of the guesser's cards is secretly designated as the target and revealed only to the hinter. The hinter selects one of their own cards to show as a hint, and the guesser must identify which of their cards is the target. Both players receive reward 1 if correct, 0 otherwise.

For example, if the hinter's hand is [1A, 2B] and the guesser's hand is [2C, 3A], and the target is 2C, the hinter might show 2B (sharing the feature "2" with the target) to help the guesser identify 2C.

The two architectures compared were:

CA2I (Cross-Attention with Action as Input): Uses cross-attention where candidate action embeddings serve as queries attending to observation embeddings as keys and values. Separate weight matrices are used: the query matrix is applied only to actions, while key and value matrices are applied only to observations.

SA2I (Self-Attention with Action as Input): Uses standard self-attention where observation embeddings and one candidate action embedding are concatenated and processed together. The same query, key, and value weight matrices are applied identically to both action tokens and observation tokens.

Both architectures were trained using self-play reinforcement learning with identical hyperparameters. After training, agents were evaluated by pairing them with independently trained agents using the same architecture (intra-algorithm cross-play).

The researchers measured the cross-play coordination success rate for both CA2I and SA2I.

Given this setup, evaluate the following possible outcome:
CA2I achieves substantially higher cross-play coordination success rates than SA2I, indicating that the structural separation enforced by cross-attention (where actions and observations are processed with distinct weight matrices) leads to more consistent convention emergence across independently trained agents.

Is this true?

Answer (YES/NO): NO